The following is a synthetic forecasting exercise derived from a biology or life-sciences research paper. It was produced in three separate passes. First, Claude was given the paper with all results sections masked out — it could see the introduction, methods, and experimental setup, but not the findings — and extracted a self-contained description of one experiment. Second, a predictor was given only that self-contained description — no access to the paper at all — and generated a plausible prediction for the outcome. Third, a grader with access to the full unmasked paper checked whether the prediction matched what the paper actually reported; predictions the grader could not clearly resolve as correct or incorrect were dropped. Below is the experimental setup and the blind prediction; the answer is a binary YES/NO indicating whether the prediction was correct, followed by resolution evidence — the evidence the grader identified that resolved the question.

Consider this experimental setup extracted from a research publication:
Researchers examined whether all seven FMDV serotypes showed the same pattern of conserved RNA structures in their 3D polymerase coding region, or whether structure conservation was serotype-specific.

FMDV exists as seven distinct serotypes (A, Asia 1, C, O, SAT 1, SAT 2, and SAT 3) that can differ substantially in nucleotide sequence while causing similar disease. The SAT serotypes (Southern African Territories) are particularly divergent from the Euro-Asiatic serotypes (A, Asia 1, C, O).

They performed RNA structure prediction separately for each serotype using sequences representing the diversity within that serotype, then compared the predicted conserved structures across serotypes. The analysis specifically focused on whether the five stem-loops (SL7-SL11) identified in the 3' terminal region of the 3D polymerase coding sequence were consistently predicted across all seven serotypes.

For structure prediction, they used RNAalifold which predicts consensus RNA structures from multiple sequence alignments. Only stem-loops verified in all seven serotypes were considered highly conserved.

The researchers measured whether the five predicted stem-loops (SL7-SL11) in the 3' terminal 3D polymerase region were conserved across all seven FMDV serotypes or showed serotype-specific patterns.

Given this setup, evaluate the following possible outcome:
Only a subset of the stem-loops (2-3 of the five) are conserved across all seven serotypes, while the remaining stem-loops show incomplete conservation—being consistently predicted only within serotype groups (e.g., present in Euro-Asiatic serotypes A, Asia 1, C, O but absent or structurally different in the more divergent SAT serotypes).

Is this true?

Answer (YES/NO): NO